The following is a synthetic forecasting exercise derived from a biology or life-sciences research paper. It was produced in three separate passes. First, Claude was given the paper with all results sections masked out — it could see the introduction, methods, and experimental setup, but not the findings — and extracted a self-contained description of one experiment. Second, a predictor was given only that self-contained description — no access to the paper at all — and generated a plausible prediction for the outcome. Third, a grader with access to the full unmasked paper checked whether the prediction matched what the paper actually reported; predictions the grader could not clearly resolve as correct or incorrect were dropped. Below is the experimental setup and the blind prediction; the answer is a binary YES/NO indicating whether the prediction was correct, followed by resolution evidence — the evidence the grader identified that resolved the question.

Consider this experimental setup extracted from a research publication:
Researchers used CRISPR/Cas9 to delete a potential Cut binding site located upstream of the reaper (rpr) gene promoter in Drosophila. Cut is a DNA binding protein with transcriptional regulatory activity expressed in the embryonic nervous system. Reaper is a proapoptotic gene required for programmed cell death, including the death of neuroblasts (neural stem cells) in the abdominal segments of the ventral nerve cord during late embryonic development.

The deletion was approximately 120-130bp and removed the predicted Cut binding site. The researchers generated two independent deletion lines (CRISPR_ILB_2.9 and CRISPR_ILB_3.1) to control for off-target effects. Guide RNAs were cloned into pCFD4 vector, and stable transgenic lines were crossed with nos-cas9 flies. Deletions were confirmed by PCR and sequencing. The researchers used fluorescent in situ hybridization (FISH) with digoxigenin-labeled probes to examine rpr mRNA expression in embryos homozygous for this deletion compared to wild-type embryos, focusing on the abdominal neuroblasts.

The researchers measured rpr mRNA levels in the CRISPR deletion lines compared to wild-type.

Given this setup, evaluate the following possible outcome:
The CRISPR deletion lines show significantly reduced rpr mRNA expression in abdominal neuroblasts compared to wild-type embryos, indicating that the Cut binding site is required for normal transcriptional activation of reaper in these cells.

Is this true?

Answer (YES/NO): NO